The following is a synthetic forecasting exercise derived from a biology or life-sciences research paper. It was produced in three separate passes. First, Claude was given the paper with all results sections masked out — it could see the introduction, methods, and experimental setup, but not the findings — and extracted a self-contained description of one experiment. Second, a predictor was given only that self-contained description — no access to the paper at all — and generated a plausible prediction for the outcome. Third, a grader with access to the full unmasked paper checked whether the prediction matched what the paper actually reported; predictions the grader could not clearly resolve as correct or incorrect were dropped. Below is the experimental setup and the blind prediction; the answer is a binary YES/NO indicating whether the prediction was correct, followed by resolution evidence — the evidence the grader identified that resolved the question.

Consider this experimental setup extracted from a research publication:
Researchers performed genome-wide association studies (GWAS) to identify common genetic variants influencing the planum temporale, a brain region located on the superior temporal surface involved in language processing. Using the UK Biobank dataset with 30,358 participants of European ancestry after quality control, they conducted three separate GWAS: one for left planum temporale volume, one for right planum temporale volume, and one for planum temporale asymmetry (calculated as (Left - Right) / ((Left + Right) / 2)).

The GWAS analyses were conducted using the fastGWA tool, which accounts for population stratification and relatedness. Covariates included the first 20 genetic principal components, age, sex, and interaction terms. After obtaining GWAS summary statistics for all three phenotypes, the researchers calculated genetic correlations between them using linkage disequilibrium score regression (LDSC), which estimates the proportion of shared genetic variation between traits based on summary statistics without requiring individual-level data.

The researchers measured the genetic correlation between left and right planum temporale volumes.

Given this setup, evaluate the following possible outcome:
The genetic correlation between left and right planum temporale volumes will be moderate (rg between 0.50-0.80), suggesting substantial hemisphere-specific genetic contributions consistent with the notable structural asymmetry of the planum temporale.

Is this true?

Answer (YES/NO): NO